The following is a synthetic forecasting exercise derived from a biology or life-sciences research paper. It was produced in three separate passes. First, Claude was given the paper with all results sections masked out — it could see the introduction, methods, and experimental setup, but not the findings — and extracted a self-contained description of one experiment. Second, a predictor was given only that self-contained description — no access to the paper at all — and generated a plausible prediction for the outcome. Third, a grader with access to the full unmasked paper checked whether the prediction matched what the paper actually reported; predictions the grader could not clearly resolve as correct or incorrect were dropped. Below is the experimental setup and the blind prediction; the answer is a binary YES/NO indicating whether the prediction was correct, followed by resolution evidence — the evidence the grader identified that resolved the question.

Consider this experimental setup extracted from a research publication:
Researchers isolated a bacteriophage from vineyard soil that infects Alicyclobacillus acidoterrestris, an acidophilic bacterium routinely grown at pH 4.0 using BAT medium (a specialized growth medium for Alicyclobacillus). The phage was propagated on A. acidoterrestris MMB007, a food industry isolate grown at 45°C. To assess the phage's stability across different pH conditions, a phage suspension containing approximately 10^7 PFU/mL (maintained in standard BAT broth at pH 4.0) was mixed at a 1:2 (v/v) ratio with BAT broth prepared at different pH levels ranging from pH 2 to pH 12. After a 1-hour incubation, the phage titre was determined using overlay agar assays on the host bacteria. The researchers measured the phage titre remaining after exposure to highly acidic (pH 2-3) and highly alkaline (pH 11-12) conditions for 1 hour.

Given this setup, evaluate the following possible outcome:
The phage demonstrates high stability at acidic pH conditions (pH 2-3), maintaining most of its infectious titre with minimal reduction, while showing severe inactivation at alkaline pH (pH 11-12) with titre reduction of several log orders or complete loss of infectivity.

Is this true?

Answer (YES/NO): NO